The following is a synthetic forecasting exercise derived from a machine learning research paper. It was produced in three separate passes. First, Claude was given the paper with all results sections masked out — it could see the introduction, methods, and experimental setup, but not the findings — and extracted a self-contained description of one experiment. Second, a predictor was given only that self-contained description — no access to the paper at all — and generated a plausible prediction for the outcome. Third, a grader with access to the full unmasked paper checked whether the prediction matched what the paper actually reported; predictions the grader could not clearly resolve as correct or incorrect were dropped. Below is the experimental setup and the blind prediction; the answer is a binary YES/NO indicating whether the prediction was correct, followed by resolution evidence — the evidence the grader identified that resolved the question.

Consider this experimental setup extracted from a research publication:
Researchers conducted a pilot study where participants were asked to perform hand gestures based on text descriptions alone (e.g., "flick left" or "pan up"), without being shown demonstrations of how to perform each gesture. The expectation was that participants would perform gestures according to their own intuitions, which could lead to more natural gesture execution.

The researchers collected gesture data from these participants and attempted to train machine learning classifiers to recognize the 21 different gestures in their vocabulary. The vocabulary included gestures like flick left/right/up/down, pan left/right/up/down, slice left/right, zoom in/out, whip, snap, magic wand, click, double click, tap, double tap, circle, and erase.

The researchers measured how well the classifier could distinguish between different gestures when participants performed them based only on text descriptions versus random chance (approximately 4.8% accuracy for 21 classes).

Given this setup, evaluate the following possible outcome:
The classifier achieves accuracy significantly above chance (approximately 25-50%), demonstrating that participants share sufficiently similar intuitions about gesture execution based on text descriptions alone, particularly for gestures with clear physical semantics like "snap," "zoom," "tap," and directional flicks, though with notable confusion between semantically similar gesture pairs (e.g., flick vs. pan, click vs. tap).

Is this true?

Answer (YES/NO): NO